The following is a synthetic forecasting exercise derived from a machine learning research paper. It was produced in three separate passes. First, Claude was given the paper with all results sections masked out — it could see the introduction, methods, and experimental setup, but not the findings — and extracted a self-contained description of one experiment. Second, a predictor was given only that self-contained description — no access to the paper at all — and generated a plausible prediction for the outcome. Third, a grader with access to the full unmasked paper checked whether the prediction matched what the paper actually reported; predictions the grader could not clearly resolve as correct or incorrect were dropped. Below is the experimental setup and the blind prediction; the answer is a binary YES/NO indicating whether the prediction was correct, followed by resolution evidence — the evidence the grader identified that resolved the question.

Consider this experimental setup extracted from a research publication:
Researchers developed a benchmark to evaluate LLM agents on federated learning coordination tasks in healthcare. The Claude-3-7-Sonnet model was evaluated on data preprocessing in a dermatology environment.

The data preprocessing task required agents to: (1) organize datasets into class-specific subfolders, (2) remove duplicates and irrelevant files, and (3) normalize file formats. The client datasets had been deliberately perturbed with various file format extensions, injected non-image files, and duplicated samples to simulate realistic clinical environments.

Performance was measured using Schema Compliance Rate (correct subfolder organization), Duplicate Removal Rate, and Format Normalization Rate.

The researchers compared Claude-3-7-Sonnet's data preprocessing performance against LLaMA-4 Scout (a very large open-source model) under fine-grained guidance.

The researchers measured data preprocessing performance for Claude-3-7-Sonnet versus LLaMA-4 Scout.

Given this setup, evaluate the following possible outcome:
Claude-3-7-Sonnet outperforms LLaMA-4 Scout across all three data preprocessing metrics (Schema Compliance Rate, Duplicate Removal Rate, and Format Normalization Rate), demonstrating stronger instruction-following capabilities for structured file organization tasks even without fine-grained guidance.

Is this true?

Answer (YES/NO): NO